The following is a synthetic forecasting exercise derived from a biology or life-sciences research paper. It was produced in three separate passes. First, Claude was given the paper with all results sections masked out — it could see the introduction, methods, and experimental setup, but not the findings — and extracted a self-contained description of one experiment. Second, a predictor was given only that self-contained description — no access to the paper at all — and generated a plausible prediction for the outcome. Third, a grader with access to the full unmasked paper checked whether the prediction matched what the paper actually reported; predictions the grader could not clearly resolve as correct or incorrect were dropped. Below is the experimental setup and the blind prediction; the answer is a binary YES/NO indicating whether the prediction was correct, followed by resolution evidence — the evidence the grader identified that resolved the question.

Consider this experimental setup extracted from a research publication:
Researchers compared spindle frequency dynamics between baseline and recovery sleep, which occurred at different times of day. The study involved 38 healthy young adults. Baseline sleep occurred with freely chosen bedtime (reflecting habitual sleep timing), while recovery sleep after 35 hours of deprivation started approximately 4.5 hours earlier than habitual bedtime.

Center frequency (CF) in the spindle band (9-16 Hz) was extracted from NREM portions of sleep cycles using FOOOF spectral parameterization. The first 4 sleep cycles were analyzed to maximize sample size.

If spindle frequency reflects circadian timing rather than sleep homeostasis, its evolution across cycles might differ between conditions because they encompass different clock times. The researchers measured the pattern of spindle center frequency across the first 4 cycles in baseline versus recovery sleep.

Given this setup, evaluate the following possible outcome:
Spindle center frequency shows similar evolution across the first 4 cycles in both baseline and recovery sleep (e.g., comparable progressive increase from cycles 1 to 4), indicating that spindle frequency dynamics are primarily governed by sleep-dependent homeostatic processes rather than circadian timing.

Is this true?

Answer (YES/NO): NO